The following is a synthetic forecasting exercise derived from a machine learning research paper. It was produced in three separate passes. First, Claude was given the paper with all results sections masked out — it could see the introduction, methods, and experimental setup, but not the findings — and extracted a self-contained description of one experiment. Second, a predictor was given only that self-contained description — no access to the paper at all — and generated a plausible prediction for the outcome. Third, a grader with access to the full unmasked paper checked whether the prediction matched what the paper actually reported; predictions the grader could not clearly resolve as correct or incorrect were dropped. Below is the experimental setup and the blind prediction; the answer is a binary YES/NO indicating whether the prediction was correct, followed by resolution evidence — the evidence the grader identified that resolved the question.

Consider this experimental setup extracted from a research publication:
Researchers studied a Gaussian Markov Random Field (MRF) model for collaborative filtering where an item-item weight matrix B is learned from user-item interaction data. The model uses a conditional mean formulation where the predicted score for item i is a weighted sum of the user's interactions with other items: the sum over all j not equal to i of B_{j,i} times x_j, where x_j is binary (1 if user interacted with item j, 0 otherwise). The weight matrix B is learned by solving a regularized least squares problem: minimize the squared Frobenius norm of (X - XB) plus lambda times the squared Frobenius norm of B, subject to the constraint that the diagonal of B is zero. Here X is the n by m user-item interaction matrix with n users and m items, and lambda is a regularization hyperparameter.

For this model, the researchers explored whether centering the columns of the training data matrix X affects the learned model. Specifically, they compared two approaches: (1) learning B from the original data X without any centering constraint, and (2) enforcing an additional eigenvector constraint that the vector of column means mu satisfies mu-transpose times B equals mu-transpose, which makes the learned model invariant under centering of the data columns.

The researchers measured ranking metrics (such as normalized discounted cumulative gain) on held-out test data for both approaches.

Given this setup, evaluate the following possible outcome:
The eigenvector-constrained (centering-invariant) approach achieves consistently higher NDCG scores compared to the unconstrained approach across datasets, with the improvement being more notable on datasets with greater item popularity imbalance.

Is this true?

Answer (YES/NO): NO